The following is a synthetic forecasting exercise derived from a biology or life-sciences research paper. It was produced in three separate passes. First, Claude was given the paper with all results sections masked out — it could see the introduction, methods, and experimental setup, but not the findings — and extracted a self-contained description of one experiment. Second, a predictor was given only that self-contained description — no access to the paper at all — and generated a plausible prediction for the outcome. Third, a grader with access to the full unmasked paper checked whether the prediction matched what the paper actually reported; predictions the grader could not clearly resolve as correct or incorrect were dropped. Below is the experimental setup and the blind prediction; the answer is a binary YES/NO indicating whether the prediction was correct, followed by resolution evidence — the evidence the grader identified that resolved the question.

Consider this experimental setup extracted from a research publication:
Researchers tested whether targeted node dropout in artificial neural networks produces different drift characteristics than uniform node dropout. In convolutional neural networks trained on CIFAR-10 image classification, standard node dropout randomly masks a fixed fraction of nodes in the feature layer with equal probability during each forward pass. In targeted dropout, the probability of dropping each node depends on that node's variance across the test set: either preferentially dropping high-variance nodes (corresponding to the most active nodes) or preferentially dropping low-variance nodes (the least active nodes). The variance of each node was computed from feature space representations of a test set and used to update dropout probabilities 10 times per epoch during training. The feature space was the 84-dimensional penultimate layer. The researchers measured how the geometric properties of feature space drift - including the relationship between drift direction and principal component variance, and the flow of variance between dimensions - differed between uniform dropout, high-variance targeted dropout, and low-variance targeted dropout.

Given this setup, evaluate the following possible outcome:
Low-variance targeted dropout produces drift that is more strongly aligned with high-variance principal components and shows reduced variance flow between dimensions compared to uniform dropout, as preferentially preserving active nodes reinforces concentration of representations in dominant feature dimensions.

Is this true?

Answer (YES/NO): NO